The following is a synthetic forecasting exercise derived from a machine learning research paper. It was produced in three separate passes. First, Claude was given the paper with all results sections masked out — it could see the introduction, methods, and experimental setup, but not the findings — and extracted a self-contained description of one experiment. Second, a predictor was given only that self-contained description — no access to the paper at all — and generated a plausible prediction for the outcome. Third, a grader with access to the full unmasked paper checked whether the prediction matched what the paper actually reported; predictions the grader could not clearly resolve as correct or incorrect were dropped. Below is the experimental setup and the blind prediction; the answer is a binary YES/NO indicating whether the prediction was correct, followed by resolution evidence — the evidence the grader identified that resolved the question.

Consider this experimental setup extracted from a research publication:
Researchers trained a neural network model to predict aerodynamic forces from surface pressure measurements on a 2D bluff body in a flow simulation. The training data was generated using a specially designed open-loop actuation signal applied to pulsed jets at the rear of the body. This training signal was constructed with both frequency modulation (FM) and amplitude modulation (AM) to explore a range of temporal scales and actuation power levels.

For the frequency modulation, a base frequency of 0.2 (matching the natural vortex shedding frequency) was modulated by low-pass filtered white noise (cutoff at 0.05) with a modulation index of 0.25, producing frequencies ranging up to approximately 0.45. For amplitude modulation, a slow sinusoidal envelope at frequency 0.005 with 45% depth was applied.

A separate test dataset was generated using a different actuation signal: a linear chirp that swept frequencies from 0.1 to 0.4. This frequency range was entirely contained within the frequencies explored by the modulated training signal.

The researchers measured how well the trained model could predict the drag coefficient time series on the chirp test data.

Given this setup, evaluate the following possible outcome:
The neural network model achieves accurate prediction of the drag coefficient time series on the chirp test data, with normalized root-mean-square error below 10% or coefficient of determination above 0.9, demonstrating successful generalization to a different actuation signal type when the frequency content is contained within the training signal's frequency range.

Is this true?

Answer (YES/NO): YES